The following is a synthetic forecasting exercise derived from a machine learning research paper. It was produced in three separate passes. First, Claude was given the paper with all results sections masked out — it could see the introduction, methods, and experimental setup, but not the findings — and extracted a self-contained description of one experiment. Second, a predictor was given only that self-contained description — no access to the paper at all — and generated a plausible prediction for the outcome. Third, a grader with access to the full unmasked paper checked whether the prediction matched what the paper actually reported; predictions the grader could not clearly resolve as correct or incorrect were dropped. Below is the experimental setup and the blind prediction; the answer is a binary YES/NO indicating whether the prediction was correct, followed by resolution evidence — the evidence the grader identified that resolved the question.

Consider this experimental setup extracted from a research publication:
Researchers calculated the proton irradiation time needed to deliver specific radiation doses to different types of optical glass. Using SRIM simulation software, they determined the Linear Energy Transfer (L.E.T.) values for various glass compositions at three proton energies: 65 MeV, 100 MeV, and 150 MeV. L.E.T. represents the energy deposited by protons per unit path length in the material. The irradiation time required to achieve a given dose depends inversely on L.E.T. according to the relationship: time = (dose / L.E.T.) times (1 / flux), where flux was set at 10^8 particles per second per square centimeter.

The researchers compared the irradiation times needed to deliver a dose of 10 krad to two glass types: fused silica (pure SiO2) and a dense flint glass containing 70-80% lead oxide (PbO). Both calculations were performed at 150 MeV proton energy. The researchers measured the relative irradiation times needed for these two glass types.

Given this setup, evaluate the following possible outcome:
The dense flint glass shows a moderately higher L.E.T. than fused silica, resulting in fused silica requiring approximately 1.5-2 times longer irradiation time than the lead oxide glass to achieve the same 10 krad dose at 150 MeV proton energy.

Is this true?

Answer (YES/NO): NO